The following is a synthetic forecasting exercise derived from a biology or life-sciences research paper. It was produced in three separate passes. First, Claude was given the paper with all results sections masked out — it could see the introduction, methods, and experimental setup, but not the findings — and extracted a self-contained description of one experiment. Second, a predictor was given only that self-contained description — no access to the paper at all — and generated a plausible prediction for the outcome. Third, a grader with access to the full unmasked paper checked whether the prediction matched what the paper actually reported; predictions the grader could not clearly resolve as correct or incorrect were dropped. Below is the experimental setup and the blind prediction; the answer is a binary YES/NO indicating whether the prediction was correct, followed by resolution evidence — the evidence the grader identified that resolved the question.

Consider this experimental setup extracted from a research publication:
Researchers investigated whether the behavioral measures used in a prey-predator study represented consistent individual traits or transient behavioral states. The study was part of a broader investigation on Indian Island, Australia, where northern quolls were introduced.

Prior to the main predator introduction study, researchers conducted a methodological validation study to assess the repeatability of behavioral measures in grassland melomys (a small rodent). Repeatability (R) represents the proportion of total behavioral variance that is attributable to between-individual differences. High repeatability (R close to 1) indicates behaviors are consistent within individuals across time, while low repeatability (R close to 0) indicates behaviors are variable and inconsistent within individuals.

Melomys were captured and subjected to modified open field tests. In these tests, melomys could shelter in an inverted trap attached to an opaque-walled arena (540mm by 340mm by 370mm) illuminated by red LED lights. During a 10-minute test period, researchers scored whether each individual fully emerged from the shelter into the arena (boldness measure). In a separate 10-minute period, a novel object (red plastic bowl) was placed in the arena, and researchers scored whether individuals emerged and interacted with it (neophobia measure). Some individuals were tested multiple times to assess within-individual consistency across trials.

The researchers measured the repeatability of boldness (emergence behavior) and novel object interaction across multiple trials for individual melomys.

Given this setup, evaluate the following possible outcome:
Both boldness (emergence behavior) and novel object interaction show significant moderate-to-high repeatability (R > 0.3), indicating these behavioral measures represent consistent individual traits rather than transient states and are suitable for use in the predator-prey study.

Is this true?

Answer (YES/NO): YES